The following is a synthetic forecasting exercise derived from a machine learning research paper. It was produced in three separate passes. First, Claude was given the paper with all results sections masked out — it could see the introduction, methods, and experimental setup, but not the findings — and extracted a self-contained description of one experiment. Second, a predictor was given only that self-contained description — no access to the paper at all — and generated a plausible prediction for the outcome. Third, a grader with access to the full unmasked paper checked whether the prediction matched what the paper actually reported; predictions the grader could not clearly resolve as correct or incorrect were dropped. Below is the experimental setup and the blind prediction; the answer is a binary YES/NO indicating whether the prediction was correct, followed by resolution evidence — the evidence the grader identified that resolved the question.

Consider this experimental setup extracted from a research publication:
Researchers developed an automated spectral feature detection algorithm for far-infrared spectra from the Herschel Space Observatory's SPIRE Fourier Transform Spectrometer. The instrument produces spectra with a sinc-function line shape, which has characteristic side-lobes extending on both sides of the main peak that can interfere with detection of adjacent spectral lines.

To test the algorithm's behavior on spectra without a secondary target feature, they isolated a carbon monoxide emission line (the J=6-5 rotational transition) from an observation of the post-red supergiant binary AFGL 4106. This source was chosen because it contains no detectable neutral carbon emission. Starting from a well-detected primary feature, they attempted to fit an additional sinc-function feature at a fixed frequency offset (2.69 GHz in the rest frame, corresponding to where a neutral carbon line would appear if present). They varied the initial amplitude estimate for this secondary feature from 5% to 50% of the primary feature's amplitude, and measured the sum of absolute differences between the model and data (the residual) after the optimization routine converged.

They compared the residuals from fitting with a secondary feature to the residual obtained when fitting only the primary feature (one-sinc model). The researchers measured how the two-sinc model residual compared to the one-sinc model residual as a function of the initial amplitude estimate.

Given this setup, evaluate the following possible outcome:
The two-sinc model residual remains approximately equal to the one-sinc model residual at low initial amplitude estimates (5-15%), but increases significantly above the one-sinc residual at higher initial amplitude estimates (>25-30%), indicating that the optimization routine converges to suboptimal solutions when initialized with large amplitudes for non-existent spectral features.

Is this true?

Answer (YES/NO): NO